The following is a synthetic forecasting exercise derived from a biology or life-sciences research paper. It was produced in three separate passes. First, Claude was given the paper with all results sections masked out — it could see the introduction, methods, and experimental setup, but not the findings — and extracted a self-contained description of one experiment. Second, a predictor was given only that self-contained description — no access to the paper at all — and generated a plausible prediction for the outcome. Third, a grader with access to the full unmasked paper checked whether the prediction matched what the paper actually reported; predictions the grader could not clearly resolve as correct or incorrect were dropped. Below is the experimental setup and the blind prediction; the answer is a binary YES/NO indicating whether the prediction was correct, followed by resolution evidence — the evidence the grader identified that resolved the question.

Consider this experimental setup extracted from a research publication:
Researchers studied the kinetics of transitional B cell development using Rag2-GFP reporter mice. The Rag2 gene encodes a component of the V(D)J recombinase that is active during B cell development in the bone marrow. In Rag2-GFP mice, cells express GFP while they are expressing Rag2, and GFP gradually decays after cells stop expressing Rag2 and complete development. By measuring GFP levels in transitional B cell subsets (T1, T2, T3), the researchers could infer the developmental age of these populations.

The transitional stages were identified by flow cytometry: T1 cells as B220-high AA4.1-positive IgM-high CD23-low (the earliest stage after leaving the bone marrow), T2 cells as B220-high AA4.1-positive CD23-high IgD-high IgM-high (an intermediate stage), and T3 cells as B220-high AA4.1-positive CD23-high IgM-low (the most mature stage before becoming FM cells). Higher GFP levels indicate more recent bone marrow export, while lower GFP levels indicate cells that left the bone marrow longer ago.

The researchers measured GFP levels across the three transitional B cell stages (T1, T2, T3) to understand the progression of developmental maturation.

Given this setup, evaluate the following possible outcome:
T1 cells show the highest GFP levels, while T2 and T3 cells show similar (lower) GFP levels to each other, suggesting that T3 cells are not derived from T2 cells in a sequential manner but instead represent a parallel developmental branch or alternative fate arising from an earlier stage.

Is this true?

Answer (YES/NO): NO